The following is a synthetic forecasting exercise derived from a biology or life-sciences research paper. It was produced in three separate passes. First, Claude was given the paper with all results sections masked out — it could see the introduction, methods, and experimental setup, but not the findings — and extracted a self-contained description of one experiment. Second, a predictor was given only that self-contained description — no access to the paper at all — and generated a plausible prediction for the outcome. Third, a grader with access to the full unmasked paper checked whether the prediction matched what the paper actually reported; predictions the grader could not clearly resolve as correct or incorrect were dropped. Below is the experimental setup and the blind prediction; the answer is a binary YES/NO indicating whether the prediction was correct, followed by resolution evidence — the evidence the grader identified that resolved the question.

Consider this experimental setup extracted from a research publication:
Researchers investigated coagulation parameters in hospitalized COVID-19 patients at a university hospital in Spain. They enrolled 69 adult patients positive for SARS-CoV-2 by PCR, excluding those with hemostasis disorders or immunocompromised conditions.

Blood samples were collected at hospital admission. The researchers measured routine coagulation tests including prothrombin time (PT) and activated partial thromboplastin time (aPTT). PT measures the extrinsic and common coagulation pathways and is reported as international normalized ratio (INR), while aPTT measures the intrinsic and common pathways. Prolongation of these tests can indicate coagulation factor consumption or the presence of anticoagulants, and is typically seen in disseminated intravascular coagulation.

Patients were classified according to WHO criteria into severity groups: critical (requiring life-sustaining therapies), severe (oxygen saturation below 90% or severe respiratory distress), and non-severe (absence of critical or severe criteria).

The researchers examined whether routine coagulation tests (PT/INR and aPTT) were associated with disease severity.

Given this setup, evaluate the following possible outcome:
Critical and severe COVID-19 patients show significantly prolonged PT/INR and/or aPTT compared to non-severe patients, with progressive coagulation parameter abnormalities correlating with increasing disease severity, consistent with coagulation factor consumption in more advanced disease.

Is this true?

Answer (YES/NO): NO